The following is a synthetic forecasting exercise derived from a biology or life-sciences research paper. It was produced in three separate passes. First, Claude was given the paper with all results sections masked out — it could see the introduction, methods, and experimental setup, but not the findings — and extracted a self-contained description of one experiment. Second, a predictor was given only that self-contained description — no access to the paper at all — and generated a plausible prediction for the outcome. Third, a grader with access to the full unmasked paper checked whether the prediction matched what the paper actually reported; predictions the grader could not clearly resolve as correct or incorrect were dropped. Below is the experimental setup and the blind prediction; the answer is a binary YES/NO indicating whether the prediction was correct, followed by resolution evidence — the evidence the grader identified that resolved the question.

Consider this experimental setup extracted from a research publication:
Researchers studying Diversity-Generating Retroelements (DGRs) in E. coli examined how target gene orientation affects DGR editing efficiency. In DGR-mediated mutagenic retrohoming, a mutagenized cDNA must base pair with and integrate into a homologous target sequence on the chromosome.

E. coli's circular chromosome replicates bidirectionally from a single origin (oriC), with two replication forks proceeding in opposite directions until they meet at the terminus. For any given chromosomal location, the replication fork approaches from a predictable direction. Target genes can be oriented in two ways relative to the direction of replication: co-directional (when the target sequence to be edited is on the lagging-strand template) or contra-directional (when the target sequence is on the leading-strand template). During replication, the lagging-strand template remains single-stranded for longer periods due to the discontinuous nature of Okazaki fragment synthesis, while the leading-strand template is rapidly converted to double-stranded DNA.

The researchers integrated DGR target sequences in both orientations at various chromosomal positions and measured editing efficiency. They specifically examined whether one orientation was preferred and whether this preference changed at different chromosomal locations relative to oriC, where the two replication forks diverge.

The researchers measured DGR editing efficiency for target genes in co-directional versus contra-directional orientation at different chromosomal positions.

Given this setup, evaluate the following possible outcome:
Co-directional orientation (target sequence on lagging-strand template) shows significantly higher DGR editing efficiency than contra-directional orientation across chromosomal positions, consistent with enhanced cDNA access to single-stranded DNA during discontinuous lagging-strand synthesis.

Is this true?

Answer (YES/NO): YES